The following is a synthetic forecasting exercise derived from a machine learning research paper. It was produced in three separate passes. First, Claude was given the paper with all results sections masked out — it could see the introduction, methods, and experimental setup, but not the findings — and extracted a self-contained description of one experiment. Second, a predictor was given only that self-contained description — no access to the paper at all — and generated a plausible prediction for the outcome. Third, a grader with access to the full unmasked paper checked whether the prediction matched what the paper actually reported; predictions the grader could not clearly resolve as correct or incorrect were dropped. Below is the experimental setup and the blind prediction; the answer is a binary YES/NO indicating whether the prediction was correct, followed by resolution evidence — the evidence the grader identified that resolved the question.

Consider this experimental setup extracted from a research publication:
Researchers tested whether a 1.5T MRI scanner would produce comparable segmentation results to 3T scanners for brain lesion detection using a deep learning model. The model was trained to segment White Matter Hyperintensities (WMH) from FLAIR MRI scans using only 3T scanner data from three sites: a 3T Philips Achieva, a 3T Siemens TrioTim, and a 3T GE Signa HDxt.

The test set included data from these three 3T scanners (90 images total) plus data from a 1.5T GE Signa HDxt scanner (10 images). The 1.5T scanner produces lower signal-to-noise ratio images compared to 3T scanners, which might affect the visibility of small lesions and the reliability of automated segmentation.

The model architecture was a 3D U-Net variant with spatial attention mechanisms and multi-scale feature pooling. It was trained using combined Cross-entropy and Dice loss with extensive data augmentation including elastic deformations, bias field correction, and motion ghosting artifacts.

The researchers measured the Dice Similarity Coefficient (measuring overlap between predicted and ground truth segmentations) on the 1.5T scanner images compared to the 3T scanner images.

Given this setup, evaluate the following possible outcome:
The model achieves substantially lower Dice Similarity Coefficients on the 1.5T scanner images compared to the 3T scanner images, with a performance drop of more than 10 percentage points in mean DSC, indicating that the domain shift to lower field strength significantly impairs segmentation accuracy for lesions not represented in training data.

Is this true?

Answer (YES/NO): NO